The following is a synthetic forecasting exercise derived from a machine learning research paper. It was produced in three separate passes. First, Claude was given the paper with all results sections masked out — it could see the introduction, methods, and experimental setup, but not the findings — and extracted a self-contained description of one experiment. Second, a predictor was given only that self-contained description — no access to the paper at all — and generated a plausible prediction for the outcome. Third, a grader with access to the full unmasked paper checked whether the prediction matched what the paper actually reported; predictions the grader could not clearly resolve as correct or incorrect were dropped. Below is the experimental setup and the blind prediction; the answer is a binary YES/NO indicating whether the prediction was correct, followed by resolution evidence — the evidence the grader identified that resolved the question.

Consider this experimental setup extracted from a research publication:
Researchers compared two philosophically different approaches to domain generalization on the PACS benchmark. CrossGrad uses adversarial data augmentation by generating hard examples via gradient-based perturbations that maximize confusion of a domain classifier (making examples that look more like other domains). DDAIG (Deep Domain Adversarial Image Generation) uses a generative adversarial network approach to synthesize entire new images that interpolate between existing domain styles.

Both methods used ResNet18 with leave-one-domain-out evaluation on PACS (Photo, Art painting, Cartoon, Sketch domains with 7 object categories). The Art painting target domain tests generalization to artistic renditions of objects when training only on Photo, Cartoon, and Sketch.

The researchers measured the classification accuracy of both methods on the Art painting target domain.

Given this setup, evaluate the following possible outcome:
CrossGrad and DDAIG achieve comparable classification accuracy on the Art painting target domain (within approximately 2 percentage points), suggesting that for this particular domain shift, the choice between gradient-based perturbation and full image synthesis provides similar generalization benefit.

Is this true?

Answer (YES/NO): NO